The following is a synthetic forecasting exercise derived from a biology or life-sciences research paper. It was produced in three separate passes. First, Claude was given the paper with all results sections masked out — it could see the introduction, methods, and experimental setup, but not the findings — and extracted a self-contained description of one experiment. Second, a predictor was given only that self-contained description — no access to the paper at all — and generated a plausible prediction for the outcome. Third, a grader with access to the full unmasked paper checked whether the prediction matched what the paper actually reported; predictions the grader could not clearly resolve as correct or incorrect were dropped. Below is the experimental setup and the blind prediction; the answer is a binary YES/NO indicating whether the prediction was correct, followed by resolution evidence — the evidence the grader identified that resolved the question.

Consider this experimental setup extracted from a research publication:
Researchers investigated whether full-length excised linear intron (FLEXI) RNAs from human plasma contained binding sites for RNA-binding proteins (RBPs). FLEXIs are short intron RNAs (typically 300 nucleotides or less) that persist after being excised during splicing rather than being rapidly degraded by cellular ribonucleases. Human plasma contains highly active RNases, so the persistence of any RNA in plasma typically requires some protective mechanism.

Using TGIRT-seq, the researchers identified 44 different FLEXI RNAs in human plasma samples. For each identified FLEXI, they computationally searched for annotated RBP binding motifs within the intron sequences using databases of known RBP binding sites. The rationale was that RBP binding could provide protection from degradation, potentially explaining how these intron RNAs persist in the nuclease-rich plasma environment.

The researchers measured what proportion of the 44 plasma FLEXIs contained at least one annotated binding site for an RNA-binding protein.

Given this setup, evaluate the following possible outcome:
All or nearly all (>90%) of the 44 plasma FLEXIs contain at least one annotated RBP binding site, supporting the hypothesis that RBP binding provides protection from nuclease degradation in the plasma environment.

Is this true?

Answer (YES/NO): NO